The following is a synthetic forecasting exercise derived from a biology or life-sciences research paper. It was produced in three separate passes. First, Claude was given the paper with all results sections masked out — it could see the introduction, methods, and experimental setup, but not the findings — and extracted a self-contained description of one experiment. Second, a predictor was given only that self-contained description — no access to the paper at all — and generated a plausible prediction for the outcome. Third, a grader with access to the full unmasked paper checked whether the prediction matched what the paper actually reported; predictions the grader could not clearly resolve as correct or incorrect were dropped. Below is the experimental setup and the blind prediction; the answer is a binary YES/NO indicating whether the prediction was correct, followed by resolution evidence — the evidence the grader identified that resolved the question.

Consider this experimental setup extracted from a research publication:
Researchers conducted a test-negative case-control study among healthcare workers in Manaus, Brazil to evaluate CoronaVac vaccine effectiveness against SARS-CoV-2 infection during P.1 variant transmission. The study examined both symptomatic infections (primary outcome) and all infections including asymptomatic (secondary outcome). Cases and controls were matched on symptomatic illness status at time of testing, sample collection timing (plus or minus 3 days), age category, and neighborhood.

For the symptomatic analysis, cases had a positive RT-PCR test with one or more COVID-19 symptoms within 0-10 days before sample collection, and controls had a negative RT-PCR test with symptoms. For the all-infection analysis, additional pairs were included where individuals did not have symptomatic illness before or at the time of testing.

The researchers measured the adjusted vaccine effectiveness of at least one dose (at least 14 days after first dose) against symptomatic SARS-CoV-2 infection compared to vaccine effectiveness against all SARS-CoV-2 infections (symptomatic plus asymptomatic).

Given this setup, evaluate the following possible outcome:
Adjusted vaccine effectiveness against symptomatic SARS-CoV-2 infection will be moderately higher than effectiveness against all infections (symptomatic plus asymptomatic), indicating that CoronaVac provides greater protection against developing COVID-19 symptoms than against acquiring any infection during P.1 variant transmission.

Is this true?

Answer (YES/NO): YES